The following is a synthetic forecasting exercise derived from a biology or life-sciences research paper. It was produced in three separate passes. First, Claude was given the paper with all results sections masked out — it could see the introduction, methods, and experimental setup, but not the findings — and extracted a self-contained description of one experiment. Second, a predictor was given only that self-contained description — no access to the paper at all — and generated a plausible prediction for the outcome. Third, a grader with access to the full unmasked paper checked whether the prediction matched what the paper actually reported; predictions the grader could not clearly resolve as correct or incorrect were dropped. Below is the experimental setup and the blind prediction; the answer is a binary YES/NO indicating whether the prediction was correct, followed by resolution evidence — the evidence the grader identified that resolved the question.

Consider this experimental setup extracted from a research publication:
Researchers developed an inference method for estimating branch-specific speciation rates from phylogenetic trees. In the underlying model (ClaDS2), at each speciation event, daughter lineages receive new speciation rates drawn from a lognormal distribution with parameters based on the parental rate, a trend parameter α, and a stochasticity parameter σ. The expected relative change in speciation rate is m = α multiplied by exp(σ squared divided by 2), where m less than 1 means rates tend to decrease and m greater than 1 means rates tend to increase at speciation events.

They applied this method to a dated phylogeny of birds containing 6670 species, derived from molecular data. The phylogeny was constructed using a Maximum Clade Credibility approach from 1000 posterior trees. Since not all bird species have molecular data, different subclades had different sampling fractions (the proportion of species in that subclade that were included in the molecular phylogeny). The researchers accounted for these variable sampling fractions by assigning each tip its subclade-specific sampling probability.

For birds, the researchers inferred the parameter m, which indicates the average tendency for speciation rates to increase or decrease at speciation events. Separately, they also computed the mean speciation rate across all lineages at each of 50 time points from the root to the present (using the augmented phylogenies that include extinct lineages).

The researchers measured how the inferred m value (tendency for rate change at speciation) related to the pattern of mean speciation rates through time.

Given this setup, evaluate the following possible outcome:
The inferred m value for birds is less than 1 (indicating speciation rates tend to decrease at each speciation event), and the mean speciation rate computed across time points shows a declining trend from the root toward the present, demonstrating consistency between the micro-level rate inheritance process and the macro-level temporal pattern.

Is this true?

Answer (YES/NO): NO